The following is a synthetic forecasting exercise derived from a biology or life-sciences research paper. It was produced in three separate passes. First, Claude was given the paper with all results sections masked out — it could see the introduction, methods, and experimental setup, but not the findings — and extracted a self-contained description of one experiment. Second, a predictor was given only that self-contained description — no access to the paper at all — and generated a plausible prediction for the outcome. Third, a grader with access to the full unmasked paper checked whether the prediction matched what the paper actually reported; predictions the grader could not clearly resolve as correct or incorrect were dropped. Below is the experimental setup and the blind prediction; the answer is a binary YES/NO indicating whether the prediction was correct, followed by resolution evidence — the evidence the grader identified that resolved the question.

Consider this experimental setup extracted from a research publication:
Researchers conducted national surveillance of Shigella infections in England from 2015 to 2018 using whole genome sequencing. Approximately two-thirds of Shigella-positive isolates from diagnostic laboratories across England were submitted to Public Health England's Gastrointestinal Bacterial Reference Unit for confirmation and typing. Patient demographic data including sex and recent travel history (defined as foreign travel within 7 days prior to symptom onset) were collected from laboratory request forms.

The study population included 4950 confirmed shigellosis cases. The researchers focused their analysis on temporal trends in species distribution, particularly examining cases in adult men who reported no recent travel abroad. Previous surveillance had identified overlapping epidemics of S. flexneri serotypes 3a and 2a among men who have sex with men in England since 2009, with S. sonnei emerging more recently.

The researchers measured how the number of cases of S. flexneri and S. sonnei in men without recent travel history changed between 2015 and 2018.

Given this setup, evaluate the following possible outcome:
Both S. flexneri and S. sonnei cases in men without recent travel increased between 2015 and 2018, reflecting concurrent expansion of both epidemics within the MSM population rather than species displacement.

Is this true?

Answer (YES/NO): NO